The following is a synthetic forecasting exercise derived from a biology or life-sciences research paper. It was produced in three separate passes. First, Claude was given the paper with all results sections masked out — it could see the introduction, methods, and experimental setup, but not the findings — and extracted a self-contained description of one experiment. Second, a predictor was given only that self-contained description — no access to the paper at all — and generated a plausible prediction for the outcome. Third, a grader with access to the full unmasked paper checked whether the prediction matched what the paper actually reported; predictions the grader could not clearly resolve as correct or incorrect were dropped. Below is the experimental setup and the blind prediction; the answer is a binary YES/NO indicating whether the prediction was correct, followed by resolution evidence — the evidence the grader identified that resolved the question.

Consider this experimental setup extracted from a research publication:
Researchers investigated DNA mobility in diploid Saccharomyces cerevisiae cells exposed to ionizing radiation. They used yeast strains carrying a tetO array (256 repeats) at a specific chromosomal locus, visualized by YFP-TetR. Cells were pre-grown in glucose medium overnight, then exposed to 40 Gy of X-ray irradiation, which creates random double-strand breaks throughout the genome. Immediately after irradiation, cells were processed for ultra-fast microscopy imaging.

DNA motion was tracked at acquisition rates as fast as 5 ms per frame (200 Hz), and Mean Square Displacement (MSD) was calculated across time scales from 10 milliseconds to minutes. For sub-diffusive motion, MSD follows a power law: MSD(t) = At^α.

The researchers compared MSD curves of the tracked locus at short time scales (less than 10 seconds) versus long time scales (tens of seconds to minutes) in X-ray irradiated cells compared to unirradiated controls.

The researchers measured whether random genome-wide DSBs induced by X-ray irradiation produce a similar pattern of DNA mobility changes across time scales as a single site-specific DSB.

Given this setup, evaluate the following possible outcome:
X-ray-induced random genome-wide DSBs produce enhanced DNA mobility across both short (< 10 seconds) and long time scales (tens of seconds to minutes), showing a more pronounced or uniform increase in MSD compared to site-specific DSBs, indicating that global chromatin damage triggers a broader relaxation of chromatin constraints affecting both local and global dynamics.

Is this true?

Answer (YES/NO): NO